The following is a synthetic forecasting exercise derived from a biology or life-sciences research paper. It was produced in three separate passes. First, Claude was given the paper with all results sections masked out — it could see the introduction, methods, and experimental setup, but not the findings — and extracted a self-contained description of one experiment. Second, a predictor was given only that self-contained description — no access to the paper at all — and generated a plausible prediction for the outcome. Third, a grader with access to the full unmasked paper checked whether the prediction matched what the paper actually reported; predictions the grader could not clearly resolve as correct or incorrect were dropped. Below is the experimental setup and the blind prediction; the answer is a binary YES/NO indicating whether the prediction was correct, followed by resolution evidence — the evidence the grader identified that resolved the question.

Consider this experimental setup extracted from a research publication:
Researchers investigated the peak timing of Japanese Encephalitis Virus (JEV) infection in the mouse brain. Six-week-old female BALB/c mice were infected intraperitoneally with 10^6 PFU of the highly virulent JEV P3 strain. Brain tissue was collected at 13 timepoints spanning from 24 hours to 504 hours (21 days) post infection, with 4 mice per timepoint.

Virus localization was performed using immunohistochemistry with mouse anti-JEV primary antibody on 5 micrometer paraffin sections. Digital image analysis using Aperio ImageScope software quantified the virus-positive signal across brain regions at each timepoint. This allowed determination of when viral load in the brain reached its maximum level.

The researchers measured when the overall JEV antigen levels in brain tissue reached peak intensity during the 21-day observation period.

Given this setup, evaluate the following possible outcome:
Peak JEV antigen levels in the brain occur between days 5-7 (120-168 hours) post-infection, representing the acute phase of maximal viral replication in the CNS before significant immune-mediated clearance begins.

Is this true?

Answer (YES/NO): YES